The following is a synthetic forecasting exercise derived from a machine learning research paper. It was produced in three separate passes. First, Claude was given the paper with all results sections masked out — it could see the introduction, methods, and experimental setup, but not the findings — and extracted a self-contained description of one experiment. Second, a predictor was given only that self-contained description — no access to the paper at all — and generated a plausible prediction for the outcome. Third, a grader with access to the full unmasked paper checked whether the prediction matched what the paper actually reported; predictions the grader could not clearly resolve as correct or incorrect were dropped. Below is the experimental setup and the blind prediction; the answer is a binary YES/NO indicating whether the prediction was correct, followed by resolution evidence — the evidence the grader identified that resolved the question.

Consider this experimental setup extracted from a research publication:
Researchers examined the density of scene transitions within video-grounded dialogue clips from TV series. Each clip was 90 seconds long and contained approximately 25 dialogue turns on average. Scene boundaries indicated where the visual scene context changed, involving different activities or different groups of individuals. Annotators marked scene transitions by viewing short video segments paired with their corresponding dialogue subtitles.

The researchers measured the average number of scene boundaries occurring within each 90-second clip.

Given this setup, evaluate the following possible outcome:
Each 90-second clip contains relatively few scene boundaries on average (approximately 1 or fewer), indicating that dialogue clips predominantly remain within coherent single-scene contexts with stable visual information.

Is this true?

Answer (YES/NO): NO